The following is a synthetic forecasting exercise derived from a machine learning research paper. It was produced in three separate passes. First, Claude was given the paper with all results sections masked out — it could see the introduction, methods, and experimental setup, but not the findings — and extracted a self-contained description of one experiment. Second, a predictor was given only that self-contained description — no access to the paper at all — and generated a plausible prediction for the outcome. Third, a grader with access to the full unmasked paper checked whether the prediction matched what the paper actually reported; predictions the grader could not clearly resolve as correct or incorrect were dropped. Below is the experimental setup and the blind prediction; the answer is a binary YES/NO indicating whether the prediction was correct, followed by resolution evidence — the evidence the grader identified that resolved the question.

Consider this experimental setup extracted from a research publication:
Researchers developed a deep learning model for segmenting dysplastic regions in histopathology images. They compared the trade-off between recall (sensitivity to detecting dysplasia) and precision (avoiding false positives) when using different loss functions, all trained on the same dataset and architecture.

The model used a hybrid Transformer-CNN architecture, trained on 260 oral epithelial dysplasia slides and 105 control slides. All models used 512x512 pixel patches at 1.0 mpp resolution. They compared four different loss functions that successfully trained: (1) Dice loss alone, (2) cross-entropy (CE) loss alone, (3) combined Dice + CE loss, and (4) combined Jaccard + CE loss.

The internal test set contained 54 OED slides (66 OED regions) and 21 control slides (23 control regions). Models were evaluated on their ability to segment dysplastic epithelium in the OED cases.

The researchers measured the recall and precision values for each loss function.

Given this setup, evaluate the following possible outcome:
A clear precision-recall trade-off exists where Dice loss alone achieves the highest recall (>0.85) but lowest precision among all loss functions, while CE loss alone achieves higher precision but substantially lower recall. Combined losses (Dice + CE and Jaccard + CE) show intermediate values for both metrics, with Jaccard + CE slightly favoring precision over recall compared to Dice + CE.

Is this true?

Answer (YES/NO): NO